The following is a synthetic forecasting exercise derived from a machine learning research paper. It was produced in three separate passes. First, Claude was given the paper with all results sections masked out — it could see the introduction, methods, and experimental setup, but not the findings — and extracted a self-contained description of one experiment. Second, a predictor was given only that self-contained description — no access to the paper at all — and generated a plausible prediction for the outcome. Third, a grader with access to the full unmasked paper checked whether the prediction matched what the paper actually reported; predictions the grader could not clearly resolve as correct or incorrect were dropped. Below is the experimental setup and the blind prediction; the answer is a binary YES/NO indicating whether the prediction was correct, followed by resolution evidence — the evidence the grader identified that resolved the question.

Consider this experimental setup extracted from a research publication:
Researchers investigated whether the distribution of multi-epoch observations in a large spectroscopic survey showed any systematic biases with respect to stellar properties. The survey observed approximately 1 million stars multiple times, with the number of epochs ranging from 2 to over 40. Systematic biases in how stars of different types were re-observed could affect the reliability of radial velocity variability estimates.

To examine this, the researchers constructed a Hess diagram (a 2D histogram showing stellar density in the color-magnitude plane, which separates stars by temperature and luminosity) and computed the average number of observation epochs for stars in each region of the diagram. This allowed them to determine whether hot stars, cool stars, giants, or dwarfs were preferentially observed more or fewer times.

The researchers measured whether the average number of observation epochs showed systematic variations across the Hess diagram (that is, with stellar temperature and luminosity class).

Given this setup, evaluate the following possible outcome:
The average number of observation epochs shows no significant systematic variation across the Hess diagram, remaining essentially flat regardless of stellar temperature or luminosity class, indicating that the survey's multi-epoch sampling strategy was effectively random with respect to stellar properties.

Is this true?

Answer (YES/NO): YES